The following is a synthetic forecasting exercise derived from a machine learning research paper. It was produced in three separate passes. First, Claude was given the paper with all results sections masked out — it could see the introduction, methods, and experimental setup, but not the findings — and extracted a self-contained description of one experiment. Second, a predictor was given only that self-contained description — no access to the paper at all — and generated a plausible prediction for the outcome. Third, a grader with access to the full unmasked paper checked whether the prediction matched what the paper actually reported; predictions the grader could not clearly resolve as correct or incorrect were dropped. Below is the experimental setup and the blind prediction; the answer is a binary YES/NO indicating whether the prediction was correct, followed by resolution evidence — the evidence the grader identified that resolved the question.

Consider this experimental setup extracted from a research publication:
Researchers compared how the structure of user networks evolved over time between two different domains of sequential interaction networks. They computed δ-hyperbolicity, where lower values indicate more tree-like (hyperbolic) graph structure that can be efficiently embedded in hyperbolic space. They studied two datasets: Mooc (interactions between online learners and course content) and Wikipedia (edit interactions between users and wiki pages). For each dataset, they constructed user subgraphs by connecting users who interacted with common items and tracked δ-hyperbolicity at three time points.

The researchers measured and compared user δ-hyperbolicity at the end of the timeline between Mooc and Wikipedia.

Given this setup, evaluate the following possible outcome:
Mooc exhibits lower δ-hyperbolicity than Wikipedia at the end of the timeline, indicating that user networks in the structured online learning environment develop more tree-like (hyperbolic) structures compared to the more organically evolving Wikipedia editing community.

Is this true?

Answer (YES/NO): YES